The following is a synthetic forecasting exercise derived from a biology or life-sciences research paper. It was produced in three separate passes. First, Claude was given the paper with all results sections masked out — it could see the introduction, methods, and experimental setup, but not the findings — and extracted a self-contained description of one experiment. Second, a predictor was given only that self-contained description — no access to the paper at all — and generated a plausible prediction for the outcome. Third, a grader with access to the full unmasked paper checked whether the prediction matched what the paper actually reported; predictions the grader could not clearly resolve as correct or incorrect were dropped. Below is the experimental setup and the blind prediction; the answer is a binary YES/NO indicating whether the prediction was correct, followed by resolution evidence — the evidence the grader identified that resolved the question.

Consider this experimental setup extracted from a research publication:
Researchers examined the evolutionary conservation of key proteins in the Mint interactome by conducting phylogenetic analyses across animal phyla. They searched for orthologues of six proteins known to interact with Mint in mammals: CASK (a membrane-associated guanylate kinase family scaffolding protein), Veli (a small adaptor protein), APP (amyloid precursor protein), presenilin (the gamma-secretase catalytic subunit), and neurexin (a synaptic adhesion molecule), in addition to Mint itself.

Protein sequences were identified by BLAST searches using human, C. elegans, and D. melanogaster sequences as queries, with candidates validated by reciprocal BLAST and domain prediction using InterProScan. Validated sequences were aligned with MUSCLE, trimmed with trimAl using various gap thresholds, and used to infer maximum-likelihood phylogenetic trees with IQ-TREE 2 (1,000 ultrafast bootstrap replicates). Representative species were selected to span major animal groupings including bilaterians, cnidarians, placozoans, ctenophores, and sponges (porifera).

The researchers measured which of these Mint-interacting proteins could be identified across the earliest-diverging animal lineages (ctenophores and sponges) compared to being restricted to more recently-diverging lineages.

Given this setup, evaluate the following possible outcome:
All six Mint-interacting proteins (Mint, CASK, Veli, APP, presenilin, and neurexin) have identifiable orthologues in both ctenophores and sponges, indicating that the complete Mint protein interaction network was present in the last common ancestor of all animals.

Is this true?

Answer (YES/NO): NO